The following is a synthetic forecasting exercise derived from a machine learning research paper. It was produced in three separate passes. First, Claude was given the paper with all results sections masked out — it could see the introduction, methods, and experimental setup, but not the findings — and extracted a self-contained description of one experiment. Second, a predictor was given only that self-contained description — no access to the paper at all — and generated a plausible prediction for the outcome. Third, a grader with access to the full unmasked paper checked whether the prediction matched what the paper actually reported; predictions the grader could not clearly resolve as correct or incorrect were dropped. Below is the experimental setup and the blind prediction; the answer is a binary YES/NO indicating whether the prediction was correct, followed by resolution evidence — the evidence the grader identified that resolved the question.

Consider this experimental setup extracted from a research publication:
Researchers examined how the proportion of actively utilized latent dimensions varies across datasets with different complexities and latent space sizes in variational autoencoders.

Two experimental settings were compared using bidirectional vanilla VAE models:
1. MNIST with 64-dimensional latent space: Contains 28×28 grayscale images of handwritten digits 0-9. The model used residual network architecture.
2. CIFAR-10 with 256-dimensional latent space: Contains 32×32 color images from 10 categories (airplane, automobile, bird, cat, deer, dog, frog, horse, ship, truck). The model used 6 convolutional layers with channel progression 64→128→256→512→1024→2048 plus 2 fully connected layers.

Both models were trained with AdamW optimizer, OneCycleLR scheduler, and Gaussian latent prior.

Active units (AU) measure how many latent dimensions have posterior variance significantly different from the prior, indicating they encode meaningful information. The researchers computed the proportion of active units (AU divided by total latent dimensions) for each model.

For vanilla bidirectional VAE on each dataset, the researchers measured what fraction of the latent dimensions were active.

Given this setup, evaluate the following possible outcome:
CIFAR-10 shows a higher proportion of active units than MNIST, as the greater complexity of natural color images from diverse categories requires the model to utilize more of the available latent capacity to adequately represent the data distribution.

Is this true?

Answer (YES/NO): NO